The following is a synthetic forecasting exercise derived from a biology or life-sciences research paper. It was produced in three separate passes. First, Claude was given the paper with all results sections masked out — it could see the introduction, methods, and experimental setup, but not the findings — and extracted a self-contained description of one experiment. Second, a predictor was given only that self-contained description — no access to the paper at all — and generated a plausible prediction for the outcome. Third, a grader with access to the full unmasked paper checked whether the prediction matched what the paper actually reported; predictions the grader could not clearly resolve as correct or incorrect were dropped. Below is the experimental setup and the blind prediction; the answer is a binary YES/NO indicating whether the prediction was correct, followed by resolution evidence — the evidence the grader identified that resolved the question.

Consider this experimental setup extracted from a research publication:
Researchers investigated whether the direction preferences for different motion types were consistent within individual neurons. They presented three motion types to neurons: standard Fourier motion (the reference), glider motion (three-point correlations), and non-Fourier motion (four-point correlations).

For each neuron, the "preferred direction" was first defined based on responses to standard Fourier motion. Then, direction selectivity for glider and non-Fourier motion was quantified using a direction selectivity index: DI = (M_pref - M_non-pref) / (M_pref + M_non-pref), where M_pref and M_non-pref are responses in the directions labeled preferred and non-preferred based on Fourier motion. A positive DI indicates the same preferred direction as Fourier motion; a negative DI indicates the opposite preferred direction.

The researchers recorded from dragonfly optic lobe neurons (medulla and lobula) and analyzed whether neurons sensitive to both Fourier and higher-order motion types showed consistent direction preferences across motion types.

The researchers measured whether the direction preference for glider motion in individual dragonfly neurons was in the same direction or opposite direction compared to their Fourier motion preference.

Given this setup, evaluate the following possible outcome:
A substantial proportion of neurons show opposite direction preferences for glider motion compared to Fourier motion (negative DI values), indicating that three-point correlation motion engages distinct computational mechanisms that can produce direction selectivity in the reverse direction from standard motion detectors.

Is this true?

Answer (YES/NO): NO